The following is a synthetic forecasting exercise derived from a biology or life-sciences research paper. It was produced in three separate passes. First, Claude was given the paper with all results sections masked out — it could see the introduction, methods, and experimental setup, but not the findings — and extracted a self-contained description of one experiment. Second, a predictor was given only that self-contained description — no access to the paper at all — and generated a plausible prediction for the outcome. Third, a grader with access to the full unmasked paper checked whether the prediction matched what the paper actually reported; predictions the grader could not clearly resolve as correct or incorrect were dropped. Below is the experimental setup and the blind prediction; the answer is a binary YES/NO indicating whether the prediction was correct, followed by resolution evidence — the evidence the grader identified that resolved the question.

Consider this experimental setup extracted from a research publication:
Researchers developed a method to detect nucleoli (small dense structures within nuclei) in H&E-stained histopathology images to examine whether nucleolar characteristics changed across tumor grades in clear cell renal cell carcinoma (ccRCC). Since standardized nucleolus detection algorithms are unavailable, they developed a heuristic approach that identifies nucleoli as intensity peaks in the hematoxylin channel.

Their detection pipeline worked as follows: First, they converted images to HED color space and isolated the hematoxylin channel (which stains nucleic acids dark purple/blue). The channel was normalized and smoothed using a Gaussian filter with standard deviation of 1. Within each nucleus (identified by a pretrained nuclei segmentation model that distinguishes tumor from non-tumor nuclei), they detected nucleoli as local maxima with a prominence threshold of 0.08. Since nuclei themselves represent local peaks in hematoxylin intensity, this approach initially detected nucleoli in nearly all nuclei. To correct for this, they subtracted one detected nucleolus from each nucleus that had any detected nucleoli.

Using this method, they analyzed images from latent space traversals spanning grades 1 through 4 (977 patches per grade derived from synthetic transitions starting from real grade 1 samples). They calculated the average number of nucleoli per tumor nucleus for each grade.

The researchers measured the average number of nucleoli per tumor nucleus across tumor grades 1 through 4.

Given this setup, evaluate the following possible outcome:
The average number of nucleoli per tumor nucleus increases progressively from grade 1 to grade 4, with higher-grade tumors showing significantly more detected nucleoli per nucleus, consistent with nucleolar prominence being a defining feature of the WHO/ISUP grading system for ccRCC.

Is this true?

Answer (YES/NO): YES